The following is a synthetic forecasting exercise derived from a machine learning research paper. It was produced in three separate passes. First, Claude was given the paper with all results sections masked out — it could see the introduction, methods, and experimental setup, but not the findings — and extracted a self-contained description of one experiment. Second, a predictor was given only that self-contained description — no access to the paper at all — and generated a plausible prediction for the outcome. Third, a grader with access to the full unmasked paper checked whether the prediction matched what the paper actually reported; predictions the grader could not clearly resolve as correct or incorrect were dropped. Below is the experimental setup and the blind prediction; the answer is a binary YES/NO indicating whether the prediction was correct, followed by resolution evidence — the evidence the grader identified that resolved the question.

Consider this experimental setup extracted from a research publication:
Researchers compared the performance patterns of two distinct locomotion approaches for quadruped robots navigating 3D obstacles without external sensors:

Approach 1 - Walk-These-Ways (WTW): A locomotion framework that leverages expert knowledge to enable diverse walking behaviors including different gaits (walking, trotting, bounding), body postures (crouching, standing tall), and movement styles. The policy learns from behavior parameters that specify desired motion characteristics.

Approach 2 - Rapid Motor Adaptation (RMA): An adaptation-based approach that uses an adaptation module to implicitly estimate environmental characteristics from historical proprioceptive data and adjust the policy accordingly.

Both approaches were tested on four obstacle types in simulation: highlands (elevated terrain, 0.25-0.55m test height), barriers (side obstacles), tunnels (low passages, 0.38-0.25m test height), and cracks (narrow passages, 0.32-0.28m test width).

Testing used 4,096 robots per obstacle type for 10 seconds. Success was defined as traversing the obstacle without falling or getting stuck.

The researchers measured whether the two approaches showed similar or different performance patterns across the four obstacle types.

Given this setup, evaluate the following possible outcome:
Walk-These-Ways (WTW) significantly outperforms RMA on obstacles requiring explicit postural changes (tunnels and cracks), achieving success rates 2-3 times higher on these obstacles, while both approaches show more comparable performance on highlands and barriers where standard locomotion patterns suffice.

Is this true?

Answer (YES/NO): NO